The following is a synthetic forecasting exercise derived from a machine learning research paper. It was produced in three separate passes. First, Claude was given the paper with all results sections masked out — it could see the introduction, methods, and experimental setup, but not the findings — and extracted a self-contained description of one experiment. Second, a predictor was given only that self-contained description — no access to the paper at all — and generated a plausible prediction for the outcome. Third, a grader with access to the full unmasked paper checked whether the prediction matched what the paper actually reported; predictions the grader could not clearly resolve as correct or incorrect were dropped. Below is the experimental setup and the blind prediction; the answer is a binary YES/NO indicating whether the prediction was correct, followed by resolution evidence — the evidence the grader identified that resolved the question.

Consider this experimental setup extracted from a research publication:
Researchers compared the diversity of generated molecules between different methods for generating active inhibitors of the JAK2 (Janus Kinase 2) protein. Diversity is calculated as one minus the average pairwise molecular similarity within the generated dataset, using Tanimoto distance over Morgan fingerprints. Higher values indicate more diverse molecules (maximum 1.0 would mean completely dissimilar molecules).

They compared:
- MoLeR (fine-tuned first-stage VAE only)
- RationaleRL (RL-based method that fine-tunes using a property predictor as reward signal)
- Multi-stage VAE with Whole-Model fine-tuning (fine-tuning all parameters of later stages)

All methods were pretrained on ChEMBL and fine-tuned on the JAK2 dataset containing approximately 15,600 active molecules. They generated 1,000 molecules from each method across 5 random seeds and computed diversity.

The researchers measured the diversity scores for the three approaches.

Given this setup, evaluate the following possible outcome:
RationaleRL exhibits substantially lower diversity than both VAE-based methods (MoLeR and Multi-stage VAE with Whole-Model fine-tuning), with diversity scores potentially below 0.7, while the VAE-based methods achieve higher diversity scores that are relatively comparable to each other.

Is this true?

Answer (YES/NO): NO